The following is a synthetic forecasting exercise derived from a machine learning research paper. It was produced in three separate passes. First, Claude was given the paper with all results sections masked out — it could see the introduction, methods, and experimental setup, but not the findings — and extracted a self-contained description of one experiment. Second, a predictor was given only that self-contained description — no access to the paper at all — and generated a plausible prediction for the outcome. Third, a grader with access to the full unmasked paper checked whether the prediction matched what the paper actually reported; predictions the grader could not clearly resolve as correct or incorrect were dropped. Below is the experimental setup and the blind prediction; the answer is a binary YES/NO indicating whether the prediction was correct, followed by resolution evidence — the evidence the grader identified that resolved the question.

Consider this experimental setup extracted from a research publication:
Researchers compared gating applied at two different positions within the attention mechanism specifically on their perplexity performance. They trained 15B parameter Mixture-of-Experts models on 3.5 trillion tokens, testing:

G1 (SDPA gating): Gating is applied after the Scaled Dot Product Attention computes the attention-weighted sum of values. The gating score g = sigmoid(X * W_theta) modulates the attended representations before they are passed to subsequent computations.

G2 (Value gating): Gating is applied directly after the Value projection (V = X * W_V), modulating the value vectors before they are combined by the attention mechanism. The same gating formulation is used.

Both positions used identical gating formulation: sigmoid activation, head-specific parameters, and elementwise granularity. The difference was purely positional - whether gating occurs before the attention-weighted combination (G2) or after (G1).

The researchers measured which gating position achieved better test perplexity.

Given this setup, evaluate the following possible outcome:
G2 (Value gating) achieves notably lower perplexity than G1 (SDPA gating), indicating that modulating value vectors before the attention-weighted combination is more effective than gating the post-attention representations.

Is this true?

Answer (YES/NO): NO